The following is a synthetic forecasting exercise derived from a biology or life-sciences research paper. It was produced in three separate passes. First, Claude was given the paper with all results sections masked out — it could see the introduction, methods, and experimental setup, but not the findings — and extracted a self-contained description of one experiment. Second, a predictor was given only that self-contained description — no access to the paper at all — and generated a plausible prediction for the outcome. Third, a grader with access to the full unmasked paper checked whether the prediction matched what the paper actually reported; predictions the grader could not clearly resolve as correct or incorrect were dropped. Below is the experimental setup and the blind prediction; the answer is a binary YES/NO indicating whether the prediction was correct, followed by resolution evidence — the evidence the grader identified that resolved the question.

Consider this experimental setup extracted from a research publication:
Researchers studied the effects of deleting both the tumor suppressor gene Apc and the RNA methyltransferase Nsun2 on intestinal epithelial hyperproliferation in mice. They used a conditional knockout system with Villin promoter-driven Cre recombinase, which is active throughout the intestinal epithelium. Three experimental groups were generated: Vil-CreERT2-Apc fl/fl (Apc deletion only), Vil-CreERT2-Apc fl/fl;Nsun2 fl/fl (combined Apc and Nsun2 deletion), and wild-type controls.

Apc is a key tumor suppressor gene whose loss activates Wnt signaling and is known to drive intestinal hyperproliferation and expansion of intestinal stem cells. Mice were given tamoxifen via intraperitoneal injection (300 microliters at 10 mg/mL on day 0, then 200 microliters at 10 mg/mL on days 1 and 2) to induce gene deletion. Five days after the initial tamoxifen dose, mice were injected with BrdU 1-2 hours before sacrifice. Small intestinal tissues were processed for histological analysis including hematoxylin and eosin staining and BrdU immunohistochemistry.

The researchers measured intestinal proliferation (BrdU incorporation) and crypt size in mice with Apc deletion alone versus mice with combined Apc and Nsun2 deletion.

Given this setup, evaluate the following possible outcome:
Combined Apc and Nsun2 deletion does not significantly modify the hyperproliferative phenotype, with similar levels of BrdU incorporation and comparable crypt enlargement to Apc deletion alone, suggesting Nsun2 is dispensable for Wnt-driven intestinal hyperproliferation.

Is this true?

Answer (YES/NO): NO